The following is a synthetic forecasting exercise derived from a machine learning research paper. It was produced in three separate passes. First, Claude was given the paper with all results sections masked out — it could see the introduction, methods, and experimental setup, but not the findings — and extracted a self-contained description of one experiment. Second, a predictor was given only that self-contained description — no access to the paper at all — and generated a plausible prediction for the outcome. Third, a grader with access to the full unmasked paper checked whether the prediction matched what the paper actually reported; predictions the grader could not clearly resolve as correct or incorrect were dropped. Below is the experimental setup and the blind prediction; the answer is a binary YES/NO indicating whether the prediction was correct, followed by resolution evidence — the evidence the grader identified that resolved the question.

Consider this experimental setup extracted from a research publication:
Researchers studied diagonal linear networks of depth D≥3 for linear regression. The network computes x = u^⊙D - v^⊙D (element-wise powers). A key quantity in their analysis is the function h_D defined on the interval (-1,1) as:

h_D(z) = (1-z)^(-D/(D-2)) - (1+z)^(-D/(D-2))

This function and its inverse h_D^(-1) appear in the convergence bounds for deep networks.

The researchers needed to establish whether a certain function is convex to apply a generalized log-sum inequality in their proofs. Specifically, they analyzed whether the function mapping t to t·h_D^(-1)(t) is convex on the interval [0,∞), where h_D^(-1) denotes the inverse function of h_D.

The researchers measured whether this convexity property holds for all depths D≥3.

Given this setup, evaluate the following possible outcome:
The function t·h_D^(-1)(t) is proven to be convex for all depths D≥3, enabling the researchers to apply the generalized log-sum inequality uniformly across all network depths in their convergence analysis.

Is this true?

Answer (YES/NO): YES